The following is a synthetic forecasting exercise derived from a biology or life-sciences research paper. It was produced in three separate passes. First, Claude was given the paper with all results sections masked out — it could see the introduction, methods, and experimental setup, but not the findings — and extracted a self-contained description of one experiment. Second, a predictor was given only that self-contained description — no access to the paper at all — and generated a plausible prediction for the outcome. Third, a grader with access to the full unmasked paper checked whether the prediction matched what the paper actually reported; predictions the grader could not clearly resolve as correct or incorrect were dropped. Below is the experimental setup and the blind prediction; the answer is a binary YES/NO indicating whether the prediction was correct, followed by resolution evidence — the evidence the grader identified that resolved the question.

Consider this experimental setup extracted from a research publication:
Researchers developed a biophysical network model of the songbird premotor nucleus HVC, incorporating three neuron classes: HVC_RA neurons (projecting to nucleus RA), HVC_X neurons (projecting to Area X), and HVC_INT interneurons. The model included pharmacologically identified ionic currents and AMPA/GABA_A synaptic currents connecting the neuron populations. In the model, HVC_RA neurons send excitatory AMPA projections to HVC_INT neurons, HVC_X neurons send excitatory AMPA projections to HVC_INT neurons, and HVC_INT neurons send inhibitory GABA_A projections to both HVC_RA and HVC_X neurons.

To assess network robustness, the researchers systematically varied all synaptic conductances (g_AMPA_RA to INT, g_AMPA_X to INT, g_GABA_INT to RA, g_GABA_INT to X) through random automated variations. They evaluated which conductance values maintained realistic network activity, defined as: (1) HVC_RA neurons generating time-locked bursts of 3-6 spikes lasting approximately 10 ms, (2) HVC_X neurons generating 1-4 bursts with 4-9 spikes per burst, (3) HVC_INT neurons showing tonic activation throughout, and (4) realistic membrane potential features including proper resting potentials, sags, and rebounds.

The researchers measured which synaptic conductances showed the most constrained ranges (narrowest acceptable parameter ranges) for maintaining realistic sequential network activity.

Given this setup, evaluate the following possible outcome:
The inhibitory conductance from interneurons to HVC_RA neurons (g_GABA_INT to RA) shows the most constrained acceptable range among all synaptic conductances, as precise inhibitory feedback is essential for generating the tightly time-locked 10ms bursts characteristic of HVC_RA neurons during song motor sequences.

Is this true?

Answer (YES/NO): YES